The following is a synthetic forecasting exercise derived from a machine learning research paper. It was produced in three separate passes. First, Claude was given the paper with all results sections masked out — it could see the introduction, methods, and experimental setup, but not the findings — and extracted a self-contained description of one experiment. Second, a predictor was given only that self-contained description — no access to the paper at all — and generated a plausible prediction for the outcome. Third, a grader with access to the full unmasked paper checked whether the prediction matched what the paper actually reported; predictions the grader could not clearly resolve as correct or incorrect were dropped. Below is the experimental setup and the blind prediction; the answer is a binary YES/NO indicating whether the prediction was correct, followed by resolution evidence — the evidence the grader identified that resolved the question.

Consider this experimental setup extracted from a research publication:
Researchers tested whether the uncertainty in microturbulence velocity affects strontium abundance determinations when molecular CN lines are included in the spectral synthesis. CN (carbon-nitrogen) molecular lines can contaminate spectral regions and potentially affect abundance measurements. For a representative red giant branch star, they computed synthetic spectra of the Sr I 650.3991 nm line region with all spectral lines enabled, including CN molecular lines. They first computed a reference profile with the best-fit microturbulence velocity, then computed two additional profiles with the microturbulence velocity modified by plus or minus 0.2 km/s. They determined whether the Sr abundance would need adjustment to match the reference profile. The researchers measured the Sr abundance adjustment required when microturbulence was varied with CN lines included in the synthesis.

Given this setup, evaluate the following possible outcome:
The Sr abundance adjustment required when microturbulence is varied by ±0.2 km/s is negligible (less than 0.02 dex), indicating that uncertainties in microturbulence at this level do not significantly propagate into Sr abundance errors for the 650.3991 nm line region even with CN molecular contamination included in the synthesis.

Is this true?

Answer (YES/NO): YES